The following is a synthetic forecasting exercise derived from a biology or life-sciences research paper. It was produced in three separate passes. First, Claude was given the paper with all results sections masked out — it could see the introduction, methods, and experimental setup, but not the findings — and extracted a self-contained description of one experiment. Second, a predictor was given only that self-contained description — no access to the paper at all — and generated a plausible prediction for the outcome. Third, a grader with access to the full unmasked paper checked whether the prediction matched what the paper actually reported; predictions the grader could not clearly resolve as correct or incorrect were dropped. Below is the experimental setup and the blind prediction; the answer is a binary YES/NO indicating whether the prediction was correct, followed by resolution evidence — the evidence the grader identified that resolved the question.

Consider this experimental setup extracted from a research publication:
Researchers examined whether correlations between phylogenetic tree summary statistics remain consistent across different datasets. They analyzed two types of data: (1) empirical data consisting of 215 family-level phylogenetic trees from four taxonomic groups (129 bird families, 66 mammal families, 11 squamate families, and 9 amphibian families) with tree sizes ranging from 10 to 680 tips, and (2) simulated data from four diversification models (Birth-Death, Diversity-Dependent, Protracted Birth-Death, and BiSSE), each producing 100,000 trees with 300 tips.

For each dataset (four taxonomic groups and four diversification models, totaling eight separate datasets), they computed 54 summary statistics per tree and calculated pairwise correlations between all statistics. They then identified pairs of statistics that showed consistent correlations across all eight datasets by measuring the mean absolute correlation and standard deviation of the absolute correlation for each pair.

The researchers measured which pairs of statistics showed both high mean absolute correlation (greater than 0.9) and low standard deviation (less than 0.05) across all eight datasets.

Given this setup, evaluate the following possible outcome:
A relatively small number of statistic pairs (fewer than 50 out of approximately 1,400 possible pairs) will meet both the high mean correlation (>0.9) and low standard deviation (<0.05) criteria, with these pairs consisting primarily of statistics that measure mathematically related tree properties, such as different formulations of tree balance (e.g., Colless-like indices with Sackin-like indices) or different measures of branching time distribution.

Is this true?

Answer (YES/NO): NO